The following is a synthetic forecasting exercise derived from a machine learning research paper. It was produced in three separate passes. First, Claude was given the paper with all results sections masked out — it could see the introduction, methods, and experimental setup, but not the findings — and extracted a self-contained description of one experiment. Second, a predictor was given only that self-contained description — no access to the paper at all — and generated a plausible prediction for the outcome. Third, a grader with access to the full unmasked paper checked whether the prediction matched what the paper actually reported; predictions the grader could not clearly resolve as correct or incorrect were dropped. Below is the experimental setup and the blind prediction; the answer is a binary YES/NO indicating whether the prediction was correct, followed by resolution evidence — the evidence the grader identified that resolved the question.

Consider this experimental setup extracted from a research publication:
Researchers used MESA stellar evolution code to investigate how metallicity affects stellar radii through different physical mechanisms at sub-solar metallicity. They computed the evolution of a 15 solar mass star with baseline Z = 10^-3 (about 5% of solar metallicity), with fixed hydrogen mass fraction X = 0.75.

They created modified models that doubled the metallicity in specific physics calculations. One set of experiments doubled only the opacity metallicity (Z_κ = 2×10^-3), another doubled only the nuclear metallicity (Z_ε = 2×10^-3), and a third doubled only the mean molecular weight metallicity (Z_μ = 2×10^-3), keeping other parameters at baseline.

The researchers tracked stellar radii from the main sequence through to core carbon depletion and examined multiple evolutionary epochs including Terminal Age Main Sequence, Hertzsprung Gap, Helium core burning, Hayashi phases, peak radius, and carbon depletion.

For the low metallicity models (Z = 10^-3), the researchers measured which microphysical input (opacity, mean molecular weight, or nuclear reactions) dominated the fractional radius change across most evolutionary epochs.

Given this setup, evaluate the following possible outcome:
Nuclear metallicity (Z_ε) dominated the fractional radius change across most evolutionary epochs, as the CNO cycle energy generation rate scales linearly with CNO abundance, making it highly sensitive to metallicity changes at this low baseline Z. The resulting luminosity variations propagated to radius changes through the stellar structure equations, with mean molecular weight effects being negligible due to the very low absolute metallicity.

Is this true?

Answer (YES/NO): YES